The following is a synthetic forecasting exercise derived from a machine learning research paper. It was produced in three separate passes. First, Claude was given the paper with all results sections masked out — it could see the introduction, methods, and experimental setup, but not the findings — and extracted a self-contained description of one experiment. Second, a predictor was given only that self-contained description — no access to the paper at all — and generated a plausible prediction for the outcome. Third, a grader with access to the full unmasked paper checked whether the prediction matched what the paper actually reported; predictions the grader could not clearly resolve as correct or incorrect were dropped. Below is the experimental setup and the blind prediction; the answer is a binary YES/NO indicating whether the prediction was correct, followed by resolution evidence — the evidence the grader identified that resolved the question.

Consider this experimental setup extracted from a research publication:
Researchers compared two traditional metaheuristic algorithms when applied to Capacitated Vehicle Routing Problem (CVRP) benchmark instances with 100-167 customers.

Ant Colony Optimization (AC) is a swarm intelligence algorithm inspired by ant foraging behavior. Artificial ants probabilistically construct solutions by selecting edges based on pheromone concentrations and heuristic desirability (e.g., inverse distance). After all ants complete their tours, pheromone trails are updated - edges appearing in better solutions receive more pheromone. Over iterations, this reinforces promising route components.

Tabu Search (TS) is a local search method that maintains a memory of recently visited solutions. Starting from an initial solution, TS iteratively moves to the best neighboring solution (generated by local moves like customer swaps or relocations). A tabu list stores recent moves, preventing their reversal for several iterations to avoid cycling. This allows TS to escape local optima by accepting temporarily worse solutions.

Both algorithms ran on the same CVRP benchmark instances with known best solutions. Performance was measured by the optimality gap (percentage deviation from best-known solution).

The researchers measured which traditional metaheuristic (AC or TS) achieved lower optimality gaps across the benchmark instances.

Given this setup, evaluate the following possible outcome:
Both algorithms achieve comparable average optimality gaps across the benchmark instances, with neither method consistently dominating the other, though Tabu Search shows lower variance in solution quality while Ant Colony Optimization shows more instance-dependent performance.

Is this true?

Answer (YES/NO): NO